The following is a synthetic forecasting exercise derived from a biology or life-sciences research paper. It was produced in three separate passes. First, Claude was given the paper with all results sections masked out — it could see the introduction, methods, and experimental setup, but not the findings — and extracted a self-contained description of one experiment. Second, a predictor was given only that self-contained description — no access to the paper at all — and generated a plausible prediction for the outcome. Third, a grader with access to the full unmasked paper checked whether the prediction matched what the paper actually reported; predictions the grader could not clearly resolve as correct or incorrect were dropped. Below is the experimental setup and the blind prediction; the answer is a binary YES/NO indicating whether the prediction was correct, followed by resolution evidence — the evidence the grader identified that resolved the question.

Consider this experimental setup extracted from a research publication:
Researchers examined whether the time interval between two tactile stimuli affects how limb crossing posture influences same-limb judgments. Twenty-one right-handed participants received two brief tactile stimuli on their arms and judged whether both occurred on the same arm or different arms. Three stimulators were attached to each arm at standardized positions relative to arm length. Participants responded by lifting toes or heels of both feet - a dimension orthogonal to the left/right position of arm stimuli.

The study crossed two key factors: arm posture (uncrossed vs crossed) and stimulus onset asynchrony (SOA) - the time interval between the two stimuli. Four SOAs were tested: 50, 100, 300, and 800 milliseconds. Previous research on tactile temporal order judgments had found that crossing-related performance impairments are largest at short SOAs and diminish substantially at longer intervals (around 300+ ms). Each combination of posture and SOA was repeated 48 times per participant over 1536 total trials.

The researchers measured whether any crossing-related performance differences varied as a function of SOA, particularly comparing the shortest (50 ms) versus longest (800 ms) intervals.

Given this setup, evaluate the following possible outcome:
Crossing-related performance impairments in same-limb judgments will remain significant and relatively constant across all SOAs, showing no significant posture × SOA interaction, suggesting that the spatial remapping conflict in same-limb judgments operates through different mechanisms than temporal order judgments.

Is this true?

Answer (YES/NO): NO